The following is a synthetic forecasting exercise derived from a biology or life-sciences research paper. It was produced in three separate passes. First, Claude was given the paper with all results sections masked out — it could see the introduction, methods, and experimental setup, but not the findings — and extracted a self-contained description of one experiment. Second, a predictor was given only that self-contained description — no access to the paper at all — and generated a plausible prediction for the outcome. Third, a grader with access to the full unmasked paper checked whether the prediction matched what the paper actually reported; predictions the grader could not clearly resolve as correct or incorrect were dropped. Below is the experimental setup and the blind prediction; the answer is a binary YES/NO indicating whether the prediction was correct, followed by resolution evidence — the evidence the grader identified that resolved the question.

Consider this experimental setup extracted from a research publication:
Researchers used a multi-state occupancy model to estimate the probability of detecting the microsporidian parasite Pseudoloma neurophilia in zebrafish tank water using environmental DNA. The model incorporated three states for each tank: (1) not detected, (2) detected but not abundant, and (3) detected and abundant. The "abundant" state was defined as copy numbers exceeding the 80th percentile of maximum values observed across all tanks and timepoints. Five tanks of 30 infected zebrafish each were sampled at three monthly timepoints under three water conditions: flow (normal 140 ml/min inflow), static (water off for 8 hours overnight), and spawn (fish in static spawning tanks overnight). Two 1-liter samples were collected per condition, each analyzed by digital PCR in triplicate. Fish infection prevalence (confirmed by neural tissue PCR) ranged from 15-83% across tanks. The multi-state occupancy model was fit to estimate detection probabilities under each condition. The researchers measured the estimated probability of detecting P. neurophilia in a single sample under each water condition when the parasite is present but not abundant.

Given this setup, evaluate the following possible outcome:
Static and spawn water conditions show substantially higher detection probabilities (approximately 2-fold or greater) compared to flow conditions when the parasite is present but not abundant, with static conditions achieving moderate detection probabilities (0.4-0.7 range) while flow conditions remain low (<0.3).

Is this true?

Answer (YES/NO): NO